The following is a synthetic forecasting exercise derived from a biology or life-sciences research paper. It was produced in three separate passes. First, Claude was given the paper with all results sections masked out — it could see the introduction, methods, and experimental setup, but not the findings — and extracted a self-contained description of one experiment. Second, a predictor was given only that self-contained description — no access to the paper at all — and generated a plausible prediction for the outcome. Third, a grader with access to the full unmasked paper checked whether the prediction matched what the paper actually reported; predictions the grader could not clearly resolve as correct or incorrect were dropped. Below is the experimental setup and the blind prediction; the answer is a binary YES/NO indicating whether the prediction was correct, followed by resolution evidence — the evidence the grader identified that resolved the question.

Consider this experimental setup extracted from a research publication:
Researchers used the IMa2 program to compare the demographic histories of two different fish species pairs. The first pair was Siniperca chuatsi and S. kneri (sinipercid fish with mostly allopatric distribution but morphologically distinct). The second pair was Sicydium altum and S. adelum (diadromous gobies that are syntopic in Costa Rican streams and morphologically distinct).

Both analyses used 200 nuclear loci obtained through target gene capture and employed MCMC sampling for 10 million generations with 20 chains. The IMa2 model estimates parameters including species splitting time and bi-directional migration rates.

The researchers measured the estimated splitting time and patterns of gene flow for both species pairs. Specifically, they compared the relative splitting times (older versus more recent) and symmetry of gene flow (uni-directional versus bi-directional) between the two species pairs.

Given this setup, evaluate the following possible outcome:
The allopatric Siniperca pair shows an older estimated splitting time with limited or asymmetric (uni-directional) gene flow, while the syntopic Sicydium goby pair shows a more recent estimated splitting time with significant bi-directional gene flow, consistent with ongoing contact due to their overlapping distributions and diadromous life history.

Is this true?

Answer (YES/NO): YES